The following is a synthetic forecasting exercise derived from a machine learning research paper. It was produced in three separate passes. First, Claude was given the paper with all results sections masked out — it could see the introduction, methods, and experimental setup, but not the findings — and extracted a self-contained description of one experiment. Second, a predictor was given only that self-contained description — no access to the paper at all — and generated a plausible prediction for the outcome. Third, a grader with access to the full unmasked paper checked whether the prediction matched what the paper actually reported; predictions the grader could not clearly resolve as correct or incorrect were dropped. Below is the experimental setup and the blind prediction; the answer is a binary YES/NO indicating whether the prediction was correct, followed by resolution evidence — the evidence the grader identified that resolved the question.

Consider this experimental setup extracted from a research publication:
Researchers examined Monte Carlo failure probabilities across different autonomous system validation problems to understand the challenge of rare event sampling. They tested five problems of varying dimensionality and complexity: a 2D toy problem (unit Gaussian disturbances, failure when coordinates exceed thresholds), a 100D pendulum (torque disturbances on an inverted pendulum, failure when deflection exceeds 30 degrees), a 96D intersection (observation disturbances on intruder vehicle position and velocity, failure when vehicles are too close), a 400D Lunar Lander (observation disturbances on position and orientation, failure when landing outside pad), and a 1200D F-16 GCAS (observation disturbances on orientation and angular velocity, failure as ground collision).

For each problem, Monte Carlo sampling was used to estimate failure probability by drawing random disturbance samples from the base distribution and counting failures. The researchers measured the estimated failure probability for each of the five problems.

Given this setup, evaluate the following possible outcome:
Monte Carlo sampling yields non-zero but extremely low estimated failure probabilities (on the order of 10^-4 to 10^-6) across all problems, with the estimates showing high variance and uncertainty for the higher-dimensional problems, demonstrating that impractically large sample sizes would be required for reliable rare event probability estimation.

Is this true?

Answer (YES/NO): NO